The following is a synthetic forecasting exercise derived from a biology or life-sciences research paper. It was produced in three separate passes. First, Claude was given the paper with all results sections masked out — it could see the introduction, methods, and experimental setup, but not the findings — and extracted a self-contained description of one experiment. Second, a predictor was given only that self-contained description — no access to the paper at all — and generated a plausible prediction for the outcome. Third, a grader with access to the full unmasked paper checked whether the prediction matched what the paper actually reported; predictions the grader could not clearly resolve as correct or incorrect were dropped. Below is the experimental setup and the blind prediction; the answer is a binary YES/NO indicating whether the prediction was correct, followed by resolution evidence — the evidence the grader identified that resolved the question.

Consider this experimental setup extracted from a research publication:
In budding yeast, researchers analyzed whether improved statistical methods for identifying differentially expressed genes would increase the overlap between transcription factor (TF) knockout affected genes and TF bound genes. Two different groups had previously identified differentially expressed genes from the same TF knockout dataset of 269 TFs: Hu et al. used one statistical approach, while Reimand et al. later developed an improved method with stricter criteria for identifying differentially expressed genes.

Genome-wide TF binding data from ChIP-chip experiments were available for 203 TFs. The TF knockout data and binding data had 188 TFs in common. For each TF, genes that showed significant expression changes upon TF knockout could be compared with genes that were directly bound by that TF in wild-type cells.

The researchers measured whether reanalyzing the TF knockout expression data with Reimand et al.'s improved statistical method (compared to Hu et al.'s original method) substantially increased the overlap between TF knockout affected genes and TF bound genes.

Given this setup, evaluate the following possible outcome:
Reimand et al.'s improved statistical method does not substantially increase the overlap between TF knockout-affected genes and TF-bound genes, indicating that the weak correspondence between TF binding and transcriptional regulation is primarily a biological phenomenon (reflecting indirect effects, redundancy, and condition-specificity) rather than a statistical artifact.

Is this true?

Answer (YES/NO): YES